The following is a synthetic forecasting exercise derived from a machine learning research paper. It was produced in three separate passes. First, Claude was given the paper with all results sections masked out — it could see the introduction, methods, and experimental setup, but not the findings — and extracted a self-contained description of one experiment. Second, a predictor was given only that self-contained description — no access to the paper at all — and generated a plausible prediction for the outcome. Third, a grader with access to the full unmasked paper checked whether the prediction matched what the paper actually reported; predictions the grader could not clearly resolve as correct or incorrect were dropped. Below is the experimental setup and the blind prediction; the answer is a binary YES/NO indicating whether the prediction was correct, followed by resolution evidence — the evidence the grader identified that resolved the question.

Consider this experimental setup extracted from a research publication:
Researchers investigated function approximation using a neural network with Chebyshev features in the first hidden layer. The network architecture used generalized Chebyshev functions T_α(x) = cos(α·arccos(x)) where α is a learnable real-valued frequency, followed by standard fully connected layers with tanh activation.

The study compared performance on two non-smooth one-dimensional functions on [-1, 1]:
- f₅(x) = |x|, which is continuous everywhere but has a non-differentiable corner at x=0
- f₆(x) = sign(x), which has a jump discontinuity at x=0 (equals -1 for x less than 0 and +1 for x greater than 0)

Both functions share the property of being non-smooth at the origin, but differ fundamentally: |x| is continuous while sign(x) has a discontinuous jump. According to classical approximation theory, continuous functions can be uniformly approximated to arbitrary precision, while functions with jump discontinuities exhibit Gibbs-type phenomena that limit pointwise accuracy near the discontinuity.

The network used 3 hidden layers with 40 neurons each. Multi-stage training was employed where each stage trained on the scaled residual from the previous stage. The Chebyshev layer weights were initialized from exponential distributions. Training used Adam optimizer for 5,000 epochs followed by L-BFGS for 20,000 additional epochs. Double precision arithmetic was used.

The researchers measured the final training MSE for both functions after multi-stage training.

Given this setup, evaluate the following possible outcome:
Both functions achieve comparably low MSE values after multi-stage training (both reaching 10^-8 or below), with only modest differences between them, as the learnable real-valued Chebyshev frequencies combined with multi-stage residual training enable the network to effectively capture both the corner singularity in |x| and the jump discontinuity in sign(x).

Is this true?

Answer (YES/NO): YES